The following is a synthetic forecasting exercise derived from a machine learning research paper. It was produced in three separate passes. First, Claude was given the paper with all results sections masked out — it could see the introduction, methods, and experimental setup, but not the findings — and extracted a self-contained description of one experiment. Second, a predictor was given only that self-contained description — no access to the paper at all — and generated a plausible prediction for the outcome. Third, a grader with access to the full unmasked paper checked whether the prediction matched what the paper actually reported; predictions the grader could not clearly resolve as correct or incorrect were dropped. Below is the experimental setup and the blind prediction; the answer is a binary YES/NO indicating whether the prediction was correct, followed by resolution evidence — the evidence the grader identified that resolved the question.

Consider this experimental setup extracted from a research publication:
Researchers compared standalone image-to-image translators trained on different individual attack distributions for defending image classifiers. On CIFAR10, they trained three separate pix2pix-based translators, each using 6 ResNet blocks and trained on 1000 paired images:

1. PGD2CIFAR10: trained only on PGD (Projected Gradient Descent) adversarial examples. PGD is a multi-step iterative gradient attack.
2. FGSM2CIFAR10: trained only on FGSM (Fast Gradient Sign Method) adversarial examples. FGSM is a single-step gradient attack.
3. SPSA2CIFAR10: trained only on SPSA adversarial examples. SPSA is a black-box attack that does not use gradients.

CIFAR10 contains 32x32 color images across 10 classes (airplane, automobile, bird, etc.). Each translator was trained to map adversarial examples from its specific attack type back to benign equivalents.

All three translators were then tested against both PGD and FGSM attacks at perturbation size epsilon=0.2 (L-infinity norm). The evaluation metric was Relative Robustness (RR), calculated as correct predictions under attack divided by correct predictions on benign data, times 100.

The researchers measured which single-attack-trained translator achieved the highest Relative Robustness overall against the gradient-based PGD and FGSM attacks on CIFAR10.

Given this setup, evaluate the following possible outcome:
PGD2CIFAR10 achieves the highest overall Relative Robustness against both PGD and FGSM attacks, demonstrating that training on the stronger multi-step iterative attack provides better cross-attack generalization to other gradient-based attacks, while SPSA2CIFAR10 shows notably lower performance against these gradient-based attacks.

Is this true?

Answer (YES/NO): NO